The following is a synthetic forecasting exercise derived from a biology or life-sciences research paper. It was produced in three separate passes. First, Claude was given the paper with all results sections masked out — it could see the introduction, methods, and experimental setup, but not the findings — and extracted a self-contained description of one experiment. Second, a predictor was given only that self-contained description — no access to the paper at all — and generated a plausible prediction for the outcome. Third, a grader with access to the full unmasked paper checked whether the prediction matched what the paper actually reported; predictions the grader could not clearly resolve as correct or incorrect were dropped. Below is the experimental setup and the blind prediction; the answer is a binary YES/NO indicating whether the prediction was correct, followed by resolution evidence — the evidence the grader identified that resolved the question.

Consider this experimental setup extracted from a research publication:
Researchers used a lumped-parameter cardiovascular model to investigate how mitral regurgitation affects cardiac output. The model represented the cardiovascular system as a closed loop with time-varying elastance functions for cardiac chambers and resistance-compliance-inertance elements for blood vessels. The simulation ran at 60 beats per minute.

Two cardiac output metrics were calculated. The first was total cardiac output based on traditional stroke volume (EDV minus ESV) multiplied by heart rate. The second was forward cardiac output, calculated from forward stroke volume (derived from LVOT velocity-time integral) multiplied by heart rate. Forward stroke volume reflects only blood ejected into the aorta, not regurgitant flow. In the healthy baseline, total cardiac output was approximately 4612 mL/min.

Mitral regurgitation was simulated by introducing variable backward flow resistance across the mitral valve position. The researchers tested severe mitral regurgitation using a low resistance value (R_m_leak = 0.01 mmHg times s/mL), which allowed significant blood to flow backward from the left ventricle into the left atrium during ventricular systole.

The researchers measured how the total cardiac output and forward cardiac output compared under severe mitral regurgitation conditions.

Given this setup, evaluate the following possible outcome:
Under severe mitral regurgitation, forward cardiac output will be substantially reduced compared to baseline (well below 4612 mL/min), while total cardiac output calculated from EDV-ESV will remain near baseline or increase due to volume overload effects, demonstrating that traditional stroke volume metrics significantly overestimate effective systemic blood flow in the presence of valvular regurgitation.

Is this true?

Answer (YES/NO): YES